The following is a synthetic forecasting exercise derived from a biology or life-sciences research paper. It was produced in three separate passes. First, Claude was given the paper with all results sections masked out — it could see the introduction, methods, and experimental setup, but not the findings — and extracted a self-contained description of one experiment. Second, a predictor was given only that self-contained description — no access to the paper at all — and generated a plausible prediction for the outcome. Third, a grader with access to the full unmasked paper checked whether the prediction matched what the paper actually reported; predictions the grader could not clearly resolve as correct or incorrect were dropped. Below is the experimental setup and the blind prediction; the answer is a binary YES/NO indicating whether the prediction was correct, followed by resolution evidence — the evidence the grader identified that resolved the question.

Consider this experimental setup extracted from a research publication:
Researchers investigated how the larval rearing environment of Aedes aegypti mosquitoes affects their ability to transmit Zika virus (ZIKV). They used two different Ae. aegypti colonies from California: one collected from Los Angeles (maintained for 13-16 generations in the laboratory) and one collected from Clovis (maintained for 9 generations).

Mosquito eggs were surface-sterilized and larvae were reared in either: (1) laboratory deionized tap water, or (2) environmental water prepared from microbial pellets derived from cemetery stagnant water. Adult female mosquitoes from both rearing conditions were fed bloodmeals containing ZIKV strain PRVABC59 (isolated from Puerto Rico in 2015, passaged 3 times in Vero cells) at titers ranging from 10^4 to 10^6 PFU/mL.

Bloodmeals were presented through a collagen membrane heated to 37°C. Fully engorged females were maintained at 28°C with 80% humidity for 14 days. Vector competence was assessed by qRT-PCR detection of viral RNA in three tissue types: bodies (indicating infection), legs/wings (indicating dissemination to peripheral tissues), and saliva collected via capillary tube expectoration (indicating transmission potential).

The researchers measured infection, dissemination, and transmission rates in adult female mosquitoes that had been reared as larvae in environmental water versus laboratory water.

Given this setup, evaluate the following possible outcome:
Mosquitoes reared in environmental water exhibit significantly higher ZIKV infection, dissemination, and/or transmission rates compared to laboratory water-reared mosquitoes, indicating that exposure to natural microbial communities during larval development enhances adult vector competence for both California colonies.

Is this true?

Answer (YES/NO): NO